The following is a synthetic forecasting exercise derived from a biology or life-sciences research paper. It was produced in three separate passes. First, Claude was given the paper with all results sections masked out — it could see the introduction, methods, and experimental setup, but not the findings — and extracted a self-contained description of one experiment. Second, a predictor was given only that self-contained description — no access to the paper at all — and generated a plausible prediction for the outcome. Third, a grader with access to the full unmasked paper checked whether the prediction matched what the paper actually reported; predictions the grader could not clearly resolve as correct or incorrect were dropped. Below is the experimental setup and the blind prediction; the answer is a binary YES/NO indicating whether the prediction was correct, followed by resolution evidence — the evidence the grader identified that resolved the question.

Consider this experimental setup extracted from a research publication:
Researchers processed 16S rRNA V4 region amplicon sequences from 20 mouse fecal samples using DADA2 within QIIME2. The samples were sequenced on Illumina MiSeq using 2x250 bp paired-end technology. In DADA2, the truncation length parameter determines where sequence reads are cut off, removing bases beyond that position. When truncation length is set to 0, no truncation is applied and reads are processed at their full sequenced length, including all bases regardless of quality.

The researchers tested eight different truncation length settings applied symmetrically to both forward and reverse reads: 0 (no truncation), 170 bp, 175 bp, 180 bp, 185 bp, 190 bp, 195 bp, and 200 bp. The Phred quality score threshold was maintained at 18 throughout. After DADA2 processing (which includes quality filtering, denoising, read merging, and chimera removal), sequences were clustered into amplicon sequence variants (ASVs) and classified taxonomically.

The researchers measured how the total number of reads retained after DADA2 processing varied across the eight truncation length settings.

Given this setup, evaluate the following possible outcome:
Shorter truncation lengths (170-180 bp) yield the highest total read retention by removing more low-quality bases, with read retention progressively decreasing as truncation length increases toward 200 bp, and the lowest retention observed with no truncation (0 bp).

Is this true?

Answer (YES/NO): NO